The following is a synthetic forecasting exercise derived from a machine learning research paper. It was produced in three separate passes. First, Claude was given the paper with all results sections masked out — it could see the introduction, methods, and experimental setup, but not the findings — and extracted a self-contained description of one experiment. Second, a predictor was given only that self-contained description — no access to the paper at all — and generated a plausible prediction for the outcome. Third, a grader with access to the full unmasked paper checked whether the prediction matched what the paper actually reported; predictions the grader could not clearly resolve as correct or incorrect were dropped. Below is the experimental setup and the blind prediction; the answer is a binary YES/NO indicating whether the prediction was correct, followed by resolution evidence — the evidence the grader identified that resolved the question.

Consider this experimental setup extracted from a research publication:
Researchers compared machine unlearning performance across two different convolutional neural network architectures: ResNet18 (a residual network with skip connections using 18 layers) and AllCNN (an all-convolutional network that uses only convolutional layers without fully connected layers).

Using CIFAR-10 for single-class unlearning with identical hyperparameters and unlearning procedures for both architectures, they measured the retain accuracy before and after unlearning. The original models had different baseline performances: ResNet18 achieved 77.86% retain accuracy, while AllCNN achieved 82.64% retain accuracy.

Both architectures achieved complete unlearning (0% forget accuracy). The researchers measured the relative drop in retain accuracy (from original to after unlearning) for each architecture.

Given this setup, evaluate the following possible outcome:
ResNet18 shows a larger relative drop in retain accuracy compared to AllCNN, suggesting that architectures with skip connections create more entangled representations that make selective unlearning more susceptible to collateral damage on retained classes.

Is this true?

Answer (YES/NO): NO